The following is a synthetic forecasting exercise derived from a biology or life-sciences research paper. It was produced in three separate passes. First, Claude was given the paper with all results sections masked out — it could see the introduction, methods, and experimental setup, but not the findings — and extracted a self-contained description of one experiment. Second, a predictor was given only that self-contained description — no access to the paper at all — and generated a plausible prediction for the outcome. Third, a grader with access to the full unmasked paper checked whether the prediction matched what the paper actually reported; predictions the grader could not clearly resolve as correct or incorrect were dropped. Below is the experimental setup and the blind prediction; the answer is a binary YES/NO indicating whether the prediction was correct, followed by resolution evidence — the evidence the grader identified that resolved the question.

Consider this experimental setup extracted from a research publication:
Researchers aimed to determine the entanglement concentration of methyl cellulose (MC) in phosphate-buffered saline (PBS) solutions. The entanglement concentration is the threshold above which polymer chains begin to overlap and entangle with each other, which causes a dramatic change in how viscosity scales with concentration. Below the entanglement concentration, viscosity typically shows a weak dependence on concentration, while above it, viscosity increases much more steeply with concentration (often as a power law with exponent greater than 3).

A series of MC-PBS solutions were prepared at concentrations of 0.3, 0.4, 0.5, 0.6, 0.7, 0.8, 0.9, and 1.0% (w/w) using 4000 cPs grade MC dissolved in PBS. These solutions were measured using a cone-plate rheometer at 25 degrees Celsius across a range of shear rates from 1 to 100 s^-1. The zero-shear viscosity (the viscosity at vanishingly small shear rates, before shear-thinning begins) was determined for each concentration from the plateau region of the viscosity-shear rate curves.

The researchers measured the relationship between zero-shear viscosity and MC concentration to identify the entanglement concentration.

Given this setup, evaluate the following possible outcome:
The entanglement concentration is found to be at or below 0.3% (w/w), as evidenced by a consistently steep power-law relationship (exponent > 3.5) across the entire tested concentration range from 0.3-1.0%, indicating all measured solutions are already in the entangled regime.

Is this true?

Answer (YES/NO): NO